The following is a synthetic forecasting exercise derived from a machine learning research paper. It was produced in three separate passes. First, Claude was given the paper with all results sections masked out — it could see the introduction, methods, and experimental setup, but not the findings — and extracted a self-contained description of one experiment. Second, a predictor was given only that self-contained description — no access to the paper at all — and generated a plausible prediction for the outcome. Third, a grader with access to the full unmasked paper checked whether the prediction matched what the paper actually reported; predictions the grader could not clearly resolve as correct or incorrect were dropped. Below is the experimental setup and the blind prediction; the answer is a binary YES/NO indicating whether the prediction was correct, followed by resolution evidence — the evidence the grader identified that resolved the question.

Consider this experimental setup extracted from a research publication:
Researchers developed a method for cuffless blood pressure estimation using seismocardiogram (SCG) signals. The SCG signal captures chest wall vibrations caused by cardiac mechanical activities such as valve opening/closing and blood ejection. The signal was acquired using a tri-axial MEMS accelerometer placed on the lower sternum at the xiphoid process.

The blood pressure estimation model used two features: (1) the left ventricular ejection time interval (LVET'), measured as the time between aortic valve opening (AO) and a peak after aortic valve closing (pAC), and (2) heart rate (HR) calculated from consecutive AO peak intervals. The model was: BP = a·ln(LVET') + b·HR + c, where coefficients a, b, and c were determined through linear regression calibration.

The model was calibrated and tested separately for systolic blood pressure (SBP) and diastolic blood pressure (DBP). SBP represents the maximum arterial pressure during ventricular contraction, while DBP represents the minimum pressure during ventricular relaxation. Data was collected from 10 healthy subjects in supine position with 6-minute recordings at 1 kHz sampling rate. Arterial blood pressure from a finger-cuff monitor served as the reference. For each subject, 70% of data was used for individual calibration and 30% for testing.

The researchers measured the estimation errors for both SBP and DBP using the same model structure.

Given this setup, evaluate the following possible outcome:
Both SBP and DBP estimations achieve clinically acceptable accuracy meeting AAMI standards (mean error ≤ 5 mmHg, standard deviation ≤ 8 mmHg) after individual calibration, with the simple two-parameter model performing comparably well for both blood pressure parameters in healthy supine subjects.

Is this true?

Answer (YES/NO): YES